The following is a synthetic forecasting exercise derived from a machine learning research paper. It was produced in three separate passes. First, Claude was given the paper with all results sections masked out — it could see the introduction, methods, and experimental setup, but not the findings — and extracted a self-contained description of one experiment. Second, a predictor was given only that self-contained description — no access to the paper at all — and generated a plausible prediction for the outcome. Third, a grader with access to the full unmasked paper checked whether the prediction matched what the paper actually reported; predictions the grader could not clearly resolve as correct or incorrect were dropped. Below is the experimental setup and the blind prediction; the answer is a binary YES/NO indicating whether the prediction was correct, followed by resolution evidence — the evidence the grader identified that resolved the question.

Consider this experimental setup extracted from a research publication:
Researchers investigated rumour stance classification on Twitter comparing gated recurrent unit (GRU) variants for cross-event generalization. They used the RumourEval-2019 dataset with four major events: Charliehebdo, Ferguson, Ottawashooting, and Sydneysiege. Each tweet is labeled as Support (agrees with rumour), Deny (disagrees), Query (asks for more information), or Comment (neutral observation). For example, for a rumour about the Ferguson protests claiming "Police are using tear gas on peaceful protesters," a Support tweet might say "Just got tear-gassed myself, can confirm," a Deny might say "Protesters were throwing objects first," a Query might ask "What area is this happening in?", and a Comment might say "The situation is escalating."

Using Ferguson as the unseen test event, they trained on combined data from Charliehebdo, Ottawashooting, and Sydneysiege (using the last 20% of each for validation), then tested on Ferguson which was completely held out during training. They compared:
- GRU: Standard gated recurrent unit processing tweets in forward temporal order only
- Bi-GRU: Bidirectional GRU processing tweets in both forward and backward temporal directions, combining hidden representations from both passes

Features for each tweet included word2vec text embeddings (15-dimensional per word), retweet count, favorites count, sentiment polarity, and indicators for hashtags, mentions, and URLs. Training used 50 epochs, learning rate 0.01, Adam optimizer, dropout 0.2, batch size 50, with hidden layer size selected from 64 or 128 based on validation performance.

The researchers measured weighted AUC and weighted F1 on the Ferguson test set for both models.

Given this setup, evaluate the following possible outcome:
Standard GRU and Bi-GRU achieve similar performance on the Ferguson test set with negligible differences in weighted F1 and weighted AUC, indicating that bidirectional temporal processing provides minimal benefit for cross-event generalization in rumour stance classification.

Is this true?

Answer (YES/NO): YES